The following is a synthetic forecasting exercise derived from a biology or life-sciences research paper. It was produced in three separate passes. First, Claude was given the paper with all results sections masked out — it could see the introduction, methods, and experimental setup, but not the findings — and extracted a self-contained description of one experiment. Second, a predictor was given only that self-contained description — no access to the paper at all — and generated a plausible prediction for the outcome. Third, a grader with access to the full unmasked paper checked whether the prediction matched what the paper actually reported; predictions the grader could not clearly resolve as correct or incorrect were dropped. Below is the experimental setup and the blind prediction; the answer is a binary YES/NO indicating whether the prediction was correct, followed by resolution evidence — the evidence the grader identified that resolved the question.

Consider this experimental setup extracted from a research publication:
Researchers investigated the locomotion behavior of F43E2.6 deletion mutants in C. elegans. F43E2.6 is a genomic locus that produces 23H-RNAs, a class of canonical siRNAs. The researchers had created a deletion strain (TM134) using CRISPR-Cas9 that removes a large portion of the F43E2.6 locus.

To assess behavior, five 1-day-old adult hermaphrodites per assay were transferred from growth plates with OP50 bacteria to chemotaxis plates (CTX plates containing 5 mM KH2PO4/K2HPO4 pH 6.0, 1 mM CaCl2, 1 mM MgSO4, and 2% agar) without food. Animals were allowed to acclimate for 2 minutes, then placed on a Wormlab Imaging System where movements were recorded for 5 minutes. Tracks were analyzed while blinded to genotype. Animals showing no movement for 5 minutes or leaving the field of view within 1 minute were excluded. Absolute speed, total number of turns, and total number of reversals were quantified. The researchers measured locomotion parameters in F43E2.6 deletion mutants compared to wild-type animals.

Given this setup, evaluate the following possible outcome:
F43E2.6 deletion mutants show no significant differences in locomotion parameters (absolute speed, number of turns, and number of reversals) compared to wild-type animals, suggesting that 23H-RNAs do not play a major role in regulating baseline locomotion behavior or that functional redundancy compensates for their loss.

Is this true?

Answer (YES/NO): YES